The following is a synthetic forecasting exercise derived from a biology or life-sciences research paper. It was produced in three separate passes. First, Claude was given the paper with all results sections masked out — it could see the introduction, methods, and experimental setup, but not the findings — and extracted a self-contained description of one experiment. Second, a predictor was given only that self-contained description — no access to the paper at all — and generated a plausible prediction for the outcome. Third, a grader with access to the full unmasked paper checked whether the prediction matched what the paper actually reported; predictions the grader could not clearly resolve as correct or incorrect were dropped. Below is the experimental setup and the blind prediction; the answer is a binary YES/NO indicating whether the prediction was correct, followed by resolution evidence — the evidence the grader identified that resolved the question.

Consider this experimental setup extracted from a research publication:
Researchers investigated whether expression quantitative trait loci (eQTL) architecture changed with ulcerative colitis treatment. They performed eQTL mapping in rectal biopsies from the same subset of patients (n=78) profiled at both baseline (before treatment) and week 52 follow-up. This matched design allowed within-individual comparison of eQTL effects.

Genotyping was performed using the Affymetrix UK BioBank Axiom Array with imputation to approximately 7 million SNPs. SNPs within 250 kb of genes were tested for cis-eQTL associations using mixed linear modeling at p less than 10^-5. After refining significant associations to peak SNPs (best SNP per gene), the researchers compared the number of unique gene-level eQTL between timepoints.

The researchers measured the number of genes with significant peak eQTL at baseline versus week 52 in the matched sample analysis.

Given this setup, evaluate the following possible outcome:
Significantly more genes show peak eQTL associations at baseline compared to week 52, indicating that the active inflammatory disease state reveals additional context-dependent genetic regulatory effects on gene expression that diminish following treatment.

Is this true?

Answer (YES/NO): NO